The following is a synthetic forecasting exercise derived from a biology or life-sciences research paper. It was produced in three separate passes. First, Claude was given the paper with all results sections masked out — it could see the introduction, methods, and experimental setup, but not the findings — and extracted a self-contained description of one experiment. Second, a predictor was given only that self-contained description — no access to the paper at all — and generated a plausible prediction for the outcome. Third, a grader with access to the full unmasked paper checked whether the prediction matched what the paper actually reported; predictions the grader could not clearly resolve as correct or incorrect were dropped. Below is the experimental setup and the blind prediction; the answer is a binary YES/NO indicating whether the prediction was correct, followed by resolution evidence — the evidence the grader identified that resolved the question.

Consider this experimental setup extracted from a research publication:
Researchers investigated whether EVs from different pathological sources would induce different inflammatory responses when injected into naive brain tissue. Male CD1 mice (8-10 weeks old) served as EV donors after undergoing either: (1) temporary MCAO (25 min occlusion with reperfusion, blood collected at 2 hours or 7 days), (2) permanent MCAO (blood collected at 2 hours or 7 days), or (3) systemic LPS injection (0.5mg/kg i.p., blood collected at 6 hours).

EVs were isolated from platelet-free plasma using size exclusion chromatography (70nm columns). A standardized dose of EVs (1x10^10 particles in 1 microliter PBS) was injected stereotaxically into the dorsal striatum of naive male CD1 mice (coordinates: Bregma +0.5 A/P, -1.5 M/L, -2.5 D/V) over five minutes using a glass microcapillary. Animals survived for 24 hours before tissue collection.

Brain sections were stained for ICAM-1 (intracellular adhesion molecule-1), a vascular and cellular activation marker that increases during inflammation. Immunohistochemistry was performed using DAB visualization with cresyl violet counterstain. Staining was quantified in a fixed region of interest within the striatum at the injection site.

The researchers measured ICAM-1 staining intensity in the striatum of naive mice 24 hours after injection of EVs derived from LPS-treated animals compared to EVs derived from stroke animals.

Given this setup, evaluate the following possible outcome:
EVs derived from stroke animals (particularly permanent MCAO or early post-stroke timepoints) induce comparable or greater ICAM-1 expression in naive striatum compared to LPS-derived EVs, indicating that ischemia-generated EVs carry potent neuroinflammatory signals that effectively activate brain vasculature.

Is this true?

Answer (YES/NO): YES